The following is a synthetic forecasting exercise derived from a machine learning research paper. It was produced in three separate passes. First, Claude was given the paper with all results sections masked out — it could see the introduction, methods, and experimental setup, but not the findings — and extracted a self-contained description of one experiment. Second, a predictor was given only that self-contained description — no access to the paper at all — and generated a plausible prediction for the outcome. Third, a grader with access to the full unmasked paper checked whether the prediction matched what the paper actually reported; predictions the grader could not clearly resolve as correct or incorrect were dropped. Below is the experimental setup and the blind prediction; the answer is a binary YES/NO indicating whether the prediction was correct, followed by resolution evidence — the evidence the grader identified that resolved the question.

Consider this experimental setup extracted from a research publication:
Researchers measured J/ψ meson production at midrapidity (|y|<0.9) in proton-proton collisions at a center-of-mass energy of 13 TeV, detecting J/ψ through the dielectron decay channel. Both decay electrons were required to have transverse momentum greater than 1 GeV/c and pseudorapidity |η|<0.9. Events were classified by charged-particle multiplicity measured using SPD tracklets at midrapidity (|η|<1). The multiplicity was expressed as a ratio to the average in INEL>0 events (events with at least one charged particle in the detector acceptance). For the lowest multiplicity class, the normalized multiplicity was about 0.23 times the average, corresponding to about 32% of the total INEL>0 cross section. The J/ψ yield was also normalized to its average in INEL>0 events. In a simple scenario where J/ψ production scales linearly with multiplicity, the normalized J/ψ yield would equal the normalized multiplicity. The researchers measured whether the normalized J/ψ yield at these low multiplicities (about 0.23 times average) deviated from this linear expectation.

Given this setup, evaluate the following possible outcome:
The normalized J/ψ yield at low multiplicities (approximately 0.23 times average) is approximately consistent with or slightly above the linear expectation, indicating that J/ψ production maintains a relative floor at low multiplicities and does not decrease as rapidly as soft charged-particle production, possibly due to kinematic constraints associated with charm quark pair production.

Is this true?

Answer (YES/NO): NO